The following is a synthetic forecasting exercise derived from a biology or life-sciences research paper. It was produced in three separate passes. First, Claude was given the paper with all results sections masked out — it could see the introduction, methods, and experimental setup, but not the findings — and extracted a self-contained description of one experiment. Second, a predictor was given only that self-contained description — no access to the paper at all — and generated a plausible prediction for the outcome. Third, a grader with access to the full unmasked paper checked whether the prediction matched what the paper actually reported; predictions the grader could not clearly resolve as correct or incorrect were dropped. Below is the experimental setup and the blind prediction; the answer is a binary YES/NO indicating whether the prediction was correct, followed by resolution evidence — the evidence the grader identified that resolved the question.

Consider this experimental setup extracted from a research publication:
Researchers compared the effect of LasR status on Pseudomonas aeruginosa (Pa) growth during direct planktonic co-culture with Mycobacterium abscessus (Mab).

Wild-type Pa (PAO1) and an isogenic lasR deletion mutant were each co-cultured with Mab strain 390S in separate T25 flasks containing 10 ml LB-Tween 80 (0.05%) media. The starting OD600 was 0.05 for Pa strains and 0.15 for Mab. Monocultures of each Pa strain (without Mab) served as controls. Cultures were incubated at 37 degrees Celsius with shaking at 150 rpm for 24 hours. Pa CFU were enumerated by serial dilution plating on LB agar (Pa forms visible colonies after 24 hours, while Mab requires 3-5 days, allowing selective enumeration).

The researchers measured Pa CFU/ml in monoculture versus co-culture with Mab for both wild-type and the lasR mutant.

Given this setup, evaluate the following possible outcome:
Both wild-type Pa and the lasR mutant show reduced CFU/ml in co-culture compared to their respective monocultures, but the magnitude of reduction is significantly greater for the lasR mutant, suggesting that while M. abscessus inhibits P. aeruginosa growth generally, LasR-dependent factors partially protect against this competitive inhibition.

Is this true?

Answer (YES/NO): NO